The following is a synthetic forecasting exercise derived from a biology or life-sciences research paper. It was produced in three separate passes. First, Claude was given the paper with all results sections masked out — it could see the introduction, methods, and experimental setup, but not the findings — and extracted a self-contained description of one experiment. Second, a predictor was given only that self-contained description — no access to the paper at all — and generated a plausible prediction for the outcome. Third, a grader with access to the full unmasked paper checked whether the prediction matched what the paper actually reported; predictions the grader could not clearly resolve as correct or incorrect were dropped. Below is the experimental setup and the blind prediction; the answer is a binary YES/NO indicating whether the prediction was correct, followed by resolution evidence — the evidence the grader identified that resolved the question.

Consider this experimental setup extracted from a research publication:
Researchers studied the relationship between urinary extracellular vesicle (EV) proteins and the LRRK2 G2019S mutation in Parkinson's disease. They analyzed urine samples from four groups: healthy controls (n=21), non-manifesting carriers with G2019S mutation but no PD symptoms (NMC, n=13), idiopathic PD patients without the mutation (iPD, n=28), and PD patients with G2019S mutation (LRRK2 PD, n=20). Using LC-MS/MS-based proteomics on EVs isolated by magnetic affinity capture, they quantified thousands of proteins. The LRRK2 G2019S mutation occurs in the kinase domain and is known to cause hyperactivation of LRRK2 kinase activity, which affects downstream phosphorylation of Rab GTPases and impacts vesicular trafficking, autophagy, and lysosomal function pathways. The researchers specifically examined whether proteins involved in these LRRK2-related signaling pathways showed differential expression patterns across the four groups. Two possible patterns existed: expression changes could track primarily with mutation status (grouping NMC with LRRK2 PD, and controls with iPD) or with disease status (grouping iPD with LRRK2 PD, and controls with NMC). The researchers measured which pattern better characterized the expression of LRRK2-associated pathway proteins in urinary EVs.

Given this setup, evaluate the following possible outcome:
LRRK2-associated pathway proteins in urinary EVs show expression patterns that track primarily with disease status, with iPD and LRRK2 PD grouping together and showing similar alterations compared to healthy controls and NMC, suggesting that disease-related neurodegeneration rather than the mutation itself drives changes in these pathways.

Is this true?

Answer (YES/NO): NO